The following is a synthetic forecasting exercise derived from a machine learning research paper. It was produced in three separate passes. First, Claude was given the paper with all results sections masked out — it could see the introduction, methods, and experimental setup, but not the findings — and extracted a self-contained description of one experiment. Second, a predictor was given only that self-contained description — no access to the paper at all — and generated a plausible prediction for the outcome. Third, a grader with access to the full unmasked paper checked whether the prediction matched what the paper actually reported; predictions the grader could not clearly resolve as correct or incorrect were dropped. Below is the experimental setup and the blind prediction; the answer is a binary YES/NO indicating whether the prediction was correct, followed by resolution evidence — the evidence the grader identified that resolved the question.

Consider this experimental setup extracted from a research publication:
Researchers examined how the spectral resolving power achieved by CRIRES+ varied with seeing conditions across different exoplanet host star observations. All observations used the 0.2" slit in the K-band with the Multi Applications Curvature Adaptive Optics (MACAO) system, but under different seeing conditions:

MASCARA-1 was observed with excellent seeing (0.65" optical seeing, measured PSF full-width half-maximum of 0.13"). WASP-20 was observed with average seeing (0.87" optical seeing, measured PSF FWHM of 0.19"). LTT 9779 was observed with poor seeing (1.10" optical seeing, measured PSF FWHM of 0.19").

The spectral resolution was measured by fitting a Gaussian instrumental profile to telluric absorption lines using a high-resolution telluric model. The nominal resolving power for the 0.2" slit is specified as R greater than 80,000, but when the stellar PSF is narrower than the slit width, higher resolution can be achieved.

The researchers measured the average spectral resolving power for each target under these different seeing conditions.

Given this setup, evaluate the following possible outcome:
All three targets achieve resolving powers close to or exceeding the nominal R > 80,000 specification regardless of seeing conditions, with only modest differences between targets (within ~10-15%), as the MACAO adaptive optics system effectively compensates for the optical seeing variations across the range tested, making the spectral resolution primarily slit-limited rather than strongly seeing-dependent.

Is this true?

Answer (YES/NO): NO